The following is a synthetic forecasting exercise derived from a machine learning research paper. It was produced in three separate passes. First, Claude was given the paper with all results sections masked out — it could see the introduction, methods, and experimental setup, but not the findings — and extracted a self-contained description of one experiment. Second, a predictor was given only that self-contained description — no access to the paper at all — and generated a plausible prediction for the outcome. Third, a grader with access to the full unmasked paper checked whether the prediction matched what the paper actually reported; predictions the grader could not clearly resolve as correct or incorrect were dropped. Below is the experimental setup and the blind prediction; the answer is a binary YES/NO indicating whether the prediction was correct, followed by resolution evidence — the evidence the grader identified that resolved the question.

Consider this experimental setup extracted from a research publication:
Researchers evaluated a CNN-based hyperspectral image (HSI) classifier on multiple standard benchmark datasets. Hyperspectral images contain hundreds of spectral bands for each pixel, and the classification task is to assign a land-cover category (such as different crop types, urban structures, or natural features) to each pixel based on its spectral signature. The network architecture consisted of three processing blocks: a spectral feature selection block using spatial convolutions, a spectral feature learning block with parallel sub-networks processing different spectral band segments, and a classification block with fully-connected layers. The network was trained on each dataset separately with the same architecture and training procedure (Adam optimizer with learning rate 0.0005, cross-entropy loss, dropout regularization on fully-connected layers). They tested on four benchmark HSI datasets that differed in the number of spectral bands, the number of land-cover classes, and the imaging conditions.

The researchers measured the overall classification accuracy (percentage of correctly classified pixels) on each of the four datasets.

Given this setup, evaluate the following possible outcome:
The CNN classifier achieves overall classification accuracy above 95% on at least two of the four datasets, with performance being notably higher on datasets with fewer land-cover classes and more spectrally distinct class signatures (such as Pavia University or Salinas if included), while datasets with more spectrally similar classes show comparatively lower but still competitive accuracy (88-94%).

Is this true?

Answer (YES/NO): NO